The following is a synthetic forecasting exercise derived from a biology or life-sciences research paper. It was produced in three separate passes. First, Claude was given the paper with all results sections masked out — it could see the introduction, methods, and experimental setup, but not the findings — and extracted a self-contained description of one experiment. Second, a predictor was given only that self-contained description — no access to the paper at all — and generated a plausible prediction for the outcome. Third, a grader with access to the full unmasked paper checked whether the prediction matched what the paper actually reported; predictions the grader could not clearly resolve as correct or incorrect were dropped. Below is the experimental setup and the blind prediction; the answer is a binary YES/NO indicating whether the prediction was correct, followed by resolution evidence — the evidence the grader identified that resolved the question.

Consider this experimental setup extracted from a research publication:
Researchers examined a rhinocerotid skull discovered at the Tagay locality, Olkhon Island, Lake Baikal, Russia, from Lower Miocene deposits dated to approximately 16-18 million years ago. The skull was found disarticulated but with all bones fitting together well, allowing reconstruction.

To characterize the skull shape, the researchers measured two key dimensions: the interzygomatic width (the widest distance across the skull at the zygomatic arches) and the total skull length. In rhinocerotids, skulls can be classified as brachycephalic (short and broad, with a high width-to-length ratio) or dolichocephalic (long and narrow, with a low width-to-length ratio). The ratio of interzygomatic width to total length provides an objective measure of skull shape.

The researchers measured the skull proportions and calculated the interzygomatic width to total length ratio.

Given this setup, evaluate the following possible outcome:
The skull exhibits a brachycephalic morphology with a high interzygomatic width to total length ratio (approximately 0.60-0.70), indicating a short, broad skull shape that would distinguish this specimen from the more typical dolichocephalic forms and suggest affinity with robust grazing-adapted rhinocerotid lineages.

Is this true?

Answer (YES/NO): NO